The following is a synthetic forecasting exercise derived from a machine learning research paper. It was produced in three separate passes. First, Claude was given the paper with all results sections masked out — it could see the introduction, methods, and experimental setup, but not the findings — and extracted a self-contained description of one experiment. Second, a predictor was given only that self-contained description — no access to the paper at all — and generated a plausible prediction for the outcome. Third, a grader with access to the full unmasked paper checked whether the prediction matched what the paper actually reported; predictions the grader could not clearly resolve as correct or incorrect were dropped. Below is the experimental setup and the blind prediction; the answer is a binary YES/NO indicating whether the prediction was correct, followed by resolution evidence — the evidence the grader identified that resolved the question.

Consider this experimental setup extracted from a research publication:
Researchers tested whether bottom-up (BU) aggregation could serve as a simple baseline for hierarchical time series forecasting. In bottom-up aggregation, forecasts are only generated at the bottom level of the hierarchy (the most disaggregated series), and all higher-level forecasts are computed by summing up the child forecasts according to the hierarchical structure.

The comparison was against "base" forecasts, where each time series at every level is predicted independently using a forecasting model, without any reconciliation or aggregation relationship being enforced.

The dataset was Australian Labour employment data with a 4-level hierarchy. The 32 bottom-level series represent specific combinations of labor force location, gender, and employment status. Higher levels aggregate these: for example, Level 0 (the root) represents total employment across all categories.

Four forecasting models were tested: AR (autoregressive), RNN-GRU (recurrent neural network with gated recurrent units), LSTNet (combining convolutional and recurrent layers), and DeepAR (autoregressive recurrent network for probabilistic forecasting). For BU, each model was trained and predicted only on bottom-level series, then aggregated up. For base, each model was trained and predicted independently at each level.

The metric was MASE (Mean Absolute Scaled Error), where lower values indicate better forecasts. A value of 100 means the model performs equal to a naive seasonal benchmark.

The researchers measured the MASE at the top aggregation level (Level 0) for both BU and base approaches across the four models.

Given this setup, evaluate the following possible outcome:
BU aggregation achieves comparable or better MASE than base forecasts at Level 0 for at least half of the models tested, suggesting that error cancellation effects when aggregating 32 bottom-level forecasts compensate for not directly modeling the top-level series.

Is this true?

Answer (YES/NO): NO